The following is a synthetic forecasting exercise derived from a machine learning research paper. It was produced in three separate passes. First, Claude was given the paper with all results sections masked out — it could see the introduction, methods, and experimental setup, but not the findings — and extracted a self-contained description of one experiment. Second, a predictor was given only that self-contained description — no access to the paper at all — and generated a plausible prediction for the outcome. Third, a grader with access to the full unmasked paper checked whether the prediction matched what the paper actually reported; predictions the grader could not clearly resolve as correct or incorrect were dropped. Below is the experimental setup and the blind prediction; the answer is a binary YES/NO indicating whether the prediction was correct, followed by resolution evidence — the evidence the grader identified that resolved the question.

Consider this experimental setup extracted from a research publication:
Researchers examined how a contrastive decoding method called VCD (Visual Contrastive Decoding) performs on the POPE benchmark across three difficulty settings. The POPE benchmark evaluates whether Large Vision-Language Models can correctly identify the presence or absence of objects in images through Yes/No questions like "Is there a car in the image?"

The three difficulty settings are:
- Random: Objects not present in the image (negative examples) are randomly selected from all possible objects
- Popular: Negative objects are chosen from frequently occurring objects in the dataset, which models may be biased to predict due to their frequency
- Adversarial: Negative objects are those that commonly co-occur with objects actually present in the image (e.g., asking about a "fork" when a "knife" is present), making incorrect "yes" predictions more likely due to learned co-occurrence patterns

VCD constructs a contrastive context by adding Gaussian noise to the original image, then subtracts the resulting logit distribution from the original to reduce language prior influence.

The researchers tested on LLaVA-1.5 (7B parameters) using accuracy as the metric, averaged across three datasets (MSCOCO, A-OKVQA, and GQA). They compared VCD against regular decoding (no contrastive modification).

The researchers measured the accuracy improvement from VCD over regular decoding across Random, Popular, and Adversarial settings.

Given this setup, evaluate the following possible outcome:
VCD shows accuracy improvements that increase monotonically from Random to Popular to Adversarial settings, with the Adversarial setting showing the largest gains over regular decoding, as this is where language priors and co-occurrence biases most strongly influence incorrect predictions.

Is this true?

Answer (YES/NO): NO